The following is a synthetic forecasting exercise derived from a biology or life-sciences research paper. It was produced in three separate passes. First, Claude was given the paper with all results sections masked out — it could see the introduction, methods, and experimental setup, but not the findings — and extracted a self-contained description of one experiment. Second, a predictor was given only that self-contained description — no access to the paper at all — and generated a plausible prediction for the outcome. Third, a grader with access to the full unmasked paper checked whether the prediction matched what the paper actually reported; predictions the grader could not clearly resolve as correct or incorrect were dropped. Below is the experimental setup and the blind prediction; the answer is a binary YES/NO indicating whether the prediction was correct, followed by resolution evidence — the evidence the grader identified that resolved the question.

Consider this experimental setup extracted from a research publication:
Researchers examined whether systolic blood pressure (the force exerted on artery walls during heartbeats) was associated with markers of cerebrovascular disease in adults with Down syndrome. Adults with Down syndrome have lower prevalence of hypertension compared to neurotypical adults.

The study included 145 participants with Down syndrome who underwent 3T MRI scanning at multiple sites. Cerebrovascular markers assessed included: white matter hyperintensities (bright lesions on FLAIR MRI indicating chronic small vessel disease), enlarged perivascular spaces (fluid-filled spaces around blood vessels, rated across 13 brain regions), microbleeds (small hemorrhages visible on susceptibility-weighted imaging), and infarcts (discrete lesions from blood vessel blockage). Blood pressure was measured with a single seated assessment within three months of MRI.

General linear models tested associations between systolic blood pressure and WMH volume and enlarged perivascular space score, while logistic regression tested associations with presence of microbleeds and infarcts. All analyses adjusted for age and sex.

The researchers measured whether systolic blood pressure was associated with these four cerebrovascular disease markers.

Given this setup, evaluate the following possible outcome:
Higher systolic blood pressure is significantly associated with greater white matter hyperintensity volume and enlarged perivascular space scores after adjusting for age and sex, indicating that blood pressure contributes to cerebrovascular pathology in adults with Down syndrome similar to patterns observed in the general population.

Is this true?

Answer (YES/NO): NO